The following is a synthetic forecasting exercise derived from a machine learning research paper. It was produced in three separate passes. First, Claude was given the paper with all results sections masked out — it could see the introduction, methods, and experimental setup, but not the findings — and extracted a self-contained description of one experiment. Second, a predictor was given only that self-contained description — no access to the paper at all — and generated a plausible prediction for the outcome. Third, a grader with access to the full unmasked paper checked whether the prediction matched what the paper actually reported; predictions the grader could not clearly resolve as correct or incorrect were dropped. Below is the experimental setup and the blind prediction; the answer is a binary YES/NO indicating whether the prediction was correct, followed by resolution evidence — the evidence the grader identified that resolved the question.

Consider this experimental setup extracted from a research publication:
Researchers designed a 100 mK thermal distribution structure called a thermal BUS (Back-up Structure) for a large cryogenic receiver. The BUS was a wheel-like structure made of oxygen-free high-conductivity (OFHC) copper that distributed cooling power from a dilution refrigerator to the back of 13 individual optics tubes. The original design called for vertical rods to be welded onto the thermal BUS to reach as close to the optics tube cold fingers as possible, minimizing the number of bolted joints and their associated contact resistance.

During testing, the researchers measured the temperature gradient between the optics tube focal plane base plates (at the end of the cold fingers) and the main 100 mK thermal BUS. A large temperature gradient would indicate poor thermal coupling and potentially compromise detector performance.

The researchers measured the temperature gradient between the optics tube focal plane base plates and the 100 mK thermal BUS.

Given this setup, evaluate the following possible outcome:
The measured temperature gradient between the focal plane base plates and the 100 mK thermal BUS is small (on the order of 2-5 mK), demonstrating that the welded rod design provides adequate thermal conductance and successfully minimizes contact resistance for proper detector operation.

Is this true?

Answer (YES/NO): NO